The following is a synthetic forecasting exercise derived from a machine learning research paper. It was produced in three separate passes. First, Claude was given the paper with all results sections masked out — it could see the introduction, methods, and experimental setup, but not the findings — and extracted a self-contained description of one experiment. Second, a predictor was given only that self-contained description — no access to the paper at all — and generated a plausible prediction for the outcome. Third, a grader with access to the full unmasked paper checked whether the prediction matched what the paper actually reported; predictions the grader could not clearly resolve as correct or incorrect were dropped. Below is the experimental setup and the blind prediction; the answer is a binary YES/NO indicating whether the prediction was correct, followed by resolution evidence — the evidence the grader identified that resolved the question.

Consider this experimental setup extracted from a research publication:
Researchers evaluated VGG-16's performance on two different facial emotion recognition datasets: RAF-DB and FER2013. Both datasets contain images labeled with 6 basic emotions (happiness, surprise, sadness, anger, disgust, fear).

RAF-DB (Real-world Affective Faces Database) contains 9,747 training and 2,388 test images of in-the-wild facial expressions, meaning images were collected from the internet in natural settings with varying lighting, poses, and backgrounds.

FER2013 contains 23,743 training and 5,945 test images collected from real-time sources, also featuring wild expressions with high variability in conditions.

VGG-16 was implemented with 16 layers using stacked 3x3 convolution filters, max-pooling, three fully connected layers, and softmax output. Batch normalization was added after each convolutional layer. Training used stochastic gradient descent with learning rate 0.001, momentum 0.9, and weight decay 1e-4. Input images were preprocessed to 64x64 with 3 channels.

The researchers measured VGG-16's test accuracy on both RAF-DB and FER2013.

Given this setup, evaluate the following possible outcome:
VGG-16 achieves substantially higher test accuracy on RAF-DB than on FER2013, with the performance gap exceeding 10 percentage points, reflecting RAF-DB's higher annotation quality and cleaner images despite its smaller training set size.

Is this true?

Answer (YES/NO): YES